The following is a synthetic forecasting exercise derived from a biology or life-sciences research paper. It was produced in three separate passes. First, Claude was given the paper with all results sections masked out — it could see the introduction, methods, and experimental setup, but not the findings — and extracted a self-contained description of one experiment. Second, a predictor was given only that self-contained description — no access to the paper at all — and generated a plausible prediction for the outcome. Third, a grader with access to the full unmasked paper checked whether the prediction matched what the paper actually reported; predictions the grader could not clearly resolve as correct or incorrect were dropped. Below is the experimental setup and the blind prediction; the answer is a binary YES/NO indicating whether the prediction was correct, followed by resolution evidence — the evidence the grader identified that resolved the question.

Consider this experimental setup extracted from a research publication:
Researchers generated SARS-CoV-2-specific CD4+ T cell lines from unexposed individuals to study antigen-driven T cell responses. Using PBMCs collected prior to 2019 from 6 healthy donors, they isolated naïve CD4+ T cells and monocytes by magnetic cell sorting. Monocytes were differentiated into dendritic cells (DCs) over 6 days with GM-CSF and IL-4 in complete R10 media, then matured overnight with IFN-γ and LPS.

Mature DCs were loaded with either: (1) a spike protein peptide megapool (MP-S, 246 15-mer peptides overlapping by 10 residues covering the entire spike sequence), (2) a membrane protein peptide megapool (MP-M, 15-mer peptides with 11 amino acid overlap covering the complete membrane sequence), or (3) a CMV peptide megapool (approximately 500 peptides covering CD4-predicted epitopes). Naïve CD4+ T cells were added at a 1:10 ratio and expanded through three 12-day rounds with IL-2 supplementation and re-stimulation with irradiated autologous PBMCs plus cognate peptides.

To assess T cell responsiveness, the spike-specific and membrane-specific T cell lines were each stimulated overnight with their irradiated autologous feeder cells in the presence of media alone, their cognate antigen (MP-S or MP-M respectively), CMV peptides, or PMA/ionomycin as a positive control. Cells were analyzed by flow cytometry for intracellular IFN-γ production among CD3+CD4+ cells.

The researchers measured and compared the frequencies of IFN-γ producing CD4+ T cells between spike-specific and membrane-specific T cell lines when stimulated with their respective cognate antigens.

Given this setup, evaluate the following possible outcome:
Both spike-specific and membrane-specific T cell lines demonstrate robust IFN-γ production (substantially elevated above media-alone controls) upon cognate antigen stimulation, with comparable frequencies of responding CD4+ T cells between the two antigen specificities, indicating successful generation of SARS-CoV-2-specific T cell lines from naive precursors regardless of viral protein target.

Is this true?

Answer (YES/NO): YES